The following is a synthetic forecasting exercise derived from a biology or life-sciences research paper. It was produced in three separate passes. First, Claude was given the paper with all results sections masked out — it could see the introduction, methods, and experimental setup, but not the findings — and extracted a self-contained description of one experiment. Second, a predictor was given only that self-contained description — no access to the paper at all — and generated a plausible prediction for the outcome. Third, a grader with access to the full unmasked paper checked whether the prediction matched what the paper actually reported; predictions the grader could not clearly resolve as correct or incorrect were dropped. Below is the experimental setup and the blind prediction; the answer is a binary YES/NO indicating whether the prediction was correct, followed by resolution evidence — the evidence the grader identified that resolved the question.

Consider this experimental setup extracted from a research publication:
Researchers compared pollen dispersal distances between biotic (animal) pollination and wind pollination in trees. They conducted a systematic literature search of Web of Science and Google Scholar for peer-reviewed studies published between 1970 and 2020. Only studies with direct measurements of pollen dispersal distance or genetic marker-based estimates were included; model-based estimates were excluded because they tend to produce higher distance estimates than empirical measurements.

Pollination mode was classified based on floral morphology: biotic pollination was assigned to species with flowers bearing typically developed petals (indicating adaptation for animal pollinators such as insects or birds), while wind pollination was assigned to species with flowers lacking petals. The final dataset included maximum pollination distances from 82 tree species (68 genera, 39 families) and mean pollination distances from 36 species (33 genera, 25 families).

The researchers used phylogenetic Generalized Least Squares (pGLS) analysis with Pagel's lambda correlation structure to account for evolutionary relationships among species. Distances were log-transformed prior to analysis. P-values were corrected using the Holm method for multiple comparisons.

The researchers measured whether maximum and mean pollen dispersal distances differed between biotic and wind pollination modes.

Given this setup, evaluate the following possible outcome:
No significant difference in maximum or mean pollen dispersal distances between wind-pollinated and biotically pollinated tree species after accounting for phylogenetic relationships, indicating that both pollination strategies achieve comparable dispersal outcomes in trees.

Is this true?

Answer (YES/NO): NO